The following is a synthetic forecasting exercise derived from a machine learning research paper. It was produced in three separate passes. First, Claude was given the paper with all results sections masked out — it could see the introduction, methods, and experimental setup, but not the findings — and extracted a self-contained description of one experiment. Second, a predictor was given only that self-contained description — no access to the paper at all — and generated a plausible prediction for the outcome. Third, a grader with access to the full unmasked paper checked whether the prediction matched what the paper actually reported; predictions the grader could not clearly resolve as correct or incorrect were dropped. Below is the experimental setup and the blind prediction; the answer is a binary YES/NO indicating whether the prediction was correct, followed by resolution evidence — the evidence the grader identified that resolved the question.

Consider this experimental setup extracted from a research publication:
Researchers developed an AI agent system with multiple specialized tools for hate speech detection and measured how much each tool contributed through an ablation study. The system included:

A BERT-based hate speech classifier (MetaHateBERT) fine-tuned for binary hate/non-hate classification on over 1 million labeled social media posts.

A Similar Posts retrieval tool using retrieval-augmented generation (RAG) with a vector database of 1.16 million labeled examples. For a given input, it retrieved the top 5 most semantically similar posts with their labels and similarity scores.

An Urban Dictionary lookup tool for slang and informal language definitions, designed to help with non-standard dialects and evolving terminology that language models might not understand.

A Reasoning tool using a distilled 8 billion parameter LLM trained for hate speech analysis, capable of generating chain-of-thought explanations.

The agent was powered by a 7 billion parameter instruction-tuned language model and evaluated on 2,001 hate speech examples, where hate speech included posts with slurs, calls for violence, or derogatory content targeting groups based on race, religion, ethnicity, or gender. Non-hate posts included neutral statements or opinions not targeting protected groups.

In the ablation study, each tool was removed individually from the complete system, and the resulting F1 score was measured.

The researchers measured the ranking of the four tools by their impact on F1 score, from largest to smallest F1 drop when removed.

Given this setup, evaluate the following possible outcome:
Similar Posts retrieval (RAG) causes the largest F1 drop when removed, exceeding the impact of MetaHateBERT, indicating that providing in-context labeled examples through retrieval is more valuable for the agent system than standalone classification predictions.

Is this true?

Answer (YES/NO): NO